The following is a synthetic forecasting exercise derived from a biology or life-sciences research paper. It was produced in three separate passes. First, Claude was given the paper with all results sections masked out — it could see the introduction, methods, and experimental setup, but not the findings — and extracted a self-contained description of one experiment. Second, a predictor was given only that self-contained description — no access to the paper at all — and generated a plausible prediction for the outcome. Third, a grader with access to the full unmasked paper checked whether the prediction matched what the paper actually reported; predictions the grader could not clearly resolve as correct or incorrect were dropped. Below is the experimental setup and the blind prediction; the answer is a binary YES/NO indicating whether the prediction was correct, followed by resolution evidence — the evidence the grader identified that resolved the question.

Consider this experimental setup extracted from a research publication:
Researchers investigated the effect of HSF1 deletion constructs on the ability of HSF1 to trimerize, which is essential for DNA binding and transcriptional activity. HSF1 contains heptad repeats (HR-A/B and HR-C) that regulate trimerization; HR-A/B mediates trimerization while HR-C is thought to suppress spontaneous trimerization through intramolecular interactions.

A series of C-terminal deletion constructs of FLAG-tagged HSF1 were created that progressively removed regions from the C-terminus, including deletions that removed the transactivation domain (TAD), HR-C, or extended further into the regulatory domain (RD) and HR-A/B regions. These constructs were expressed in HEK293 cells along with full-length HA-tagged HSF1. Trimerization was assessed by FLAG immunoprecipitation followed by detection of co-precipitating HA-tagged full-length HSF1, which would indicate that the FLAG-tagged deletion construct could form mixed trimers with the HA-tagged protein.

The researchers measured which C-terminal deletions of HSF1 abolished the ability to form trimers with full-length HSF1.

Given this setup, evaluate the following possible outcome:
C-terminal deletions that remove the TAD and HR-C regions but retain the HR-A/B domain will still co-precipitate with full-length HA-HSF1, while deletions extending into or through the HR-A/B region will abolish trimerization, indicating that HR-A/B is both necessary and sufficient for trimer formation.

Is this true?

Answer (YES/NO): YES